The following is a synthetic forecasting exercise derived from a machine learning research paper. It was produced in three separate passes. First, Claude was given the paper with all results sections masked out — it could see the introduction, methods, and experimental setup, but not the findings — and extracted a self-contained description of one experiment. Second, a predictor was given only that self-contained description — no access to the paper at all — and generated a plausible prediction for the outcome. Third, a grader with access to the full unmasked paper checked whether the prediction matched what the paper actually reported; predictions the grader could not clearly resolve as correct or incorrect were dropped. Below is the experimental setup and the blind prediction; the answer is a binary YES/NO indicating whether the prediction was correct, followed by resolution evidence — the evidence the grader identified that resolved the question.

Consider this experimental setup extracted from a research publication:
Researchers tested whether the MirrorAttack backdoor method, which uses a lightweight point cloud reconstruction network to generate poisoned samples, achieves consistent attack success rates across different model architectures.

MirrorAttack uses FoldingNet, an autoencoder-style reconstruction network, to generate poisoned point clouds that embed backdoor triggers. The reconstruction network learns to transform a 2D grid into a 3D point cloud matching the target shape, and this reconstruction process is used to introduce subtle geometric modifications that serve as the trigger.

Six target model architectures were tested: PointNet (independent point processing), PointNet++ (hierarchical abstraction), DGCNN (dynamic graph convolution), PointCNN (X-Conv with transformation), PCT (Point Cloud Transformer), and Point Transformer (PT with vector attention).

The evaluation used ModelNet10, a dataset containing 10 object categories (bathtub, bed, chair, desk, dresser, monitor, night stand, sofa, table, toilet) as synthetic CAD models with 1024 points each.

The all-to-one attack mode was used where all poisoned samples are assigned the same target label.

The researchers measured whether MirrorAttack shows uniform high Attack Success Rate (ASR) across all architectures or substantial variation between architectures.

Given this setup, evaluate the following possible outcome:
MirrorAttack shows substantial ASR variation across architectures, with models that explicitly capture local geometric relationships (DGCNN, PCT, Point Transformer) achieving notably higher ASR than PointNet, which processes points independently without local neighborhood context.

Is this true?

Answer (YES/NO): YES